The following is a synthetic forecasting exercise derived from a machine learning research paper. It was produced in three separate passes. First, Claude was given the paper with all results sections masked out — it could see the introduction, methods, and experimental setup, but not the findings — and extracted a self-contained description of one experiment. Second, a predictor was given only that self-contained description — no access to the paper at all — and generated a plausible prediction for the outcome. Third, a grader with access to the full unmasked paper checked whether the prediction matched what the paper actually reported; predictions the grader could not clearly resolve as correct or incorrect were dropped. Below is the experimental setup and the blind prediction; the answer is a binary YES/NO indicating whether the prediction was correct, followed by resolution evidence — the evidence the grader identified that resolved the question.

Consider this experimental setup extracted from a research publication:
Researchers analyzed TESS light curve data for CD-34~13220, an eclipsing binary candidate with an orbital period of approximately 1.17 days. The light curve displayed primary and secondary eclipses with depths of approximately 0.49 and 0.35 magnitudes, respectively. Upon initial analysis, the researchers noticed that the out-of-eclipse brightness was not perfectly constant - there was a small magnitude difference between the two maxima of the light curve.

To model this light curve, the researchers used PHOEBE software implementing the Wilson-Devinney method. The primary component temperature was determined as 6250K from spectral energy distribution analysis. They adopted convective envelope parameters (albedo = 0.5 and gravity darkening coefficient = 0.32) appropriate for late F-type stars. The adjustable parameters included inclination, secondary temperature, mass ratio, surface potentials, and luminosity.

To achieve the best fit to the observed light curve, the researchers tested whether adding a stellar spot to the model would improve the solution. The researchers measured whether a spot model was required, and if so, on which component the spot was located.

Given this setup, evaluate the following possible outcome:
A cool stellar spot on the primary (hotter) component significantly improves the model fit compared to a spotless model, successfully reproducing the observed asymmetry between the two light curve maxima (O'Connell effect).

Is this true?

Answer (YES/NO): NO